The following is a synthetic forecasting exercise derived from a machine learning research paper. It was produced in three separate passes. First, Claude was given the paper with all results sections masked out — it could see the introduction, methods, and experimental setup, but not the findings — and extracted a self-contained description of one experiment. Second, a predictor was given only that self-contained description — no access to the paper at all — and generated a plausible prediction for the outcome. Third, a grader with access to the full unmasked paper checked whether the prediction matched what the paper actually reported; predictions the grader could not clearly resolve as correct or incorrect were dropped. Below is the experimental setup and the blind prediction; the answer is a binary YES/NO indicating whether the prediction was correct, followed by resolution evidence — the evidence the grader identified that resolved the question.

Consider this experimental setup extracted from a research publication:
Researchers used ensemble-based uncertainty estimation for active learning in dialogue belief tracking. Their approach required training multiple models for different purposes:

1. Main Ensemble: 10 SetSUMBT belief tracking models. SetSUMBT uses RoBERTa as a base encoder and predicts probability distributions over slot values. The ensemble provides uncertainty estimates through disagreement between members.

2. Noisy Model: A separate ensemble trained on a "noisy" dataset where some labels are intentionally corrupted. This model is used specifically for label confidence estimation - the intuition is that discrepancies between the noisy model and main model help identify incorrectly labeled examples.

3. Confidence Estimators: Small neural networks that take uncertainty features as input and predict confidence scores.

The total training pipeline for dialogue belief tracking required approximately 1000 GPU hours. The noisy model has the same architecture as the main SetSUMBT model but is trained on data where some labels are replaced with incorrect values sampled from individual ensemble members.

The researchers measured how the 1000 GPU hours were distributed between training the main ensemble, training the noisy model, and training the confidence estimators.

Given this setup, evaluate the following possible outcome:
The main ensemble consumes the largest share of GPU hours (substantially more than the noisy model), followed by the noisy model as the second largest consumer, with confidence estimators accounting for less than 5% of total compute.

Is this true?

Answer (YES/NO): NO